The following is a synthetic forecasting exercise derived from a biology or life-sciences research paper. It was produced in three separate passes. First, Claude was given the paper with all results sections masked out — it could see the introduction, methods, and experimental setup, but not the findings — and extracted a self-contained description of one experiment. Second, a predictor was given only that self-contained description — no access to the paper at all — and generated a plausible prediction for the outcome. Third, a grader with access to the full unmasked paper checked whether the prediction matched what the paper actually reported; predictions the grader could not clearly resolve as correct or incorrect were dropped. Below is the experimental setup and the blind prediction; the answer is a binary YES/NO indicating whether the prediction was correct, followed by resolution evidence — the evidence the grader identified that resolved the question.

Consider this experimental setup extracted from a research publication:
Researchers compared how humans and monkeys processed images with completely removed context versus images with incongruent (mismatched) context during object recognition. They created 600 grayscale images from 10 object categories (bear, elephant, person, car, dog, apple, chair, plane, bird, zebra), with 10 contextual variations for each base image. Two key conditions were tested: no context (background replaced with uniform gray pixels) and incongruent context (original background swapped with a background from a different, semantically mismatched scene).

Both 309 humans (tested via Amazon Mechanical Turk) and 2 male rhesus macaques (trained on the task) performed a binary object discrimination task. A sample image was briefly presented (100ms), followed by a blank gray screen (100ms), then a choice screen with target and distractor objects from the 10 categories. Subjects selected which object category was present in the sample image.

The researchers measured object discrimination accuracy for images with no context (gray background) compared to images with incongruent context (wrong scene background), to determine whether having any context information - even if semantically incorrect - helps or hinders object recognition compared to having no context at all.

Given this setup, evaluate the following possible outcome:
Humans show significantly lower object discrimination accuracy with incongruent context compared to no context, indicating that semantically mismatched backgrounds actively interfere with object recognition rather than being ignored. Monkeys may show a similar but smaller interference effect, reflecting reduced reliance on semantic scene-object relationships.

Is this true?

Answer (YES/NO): YES